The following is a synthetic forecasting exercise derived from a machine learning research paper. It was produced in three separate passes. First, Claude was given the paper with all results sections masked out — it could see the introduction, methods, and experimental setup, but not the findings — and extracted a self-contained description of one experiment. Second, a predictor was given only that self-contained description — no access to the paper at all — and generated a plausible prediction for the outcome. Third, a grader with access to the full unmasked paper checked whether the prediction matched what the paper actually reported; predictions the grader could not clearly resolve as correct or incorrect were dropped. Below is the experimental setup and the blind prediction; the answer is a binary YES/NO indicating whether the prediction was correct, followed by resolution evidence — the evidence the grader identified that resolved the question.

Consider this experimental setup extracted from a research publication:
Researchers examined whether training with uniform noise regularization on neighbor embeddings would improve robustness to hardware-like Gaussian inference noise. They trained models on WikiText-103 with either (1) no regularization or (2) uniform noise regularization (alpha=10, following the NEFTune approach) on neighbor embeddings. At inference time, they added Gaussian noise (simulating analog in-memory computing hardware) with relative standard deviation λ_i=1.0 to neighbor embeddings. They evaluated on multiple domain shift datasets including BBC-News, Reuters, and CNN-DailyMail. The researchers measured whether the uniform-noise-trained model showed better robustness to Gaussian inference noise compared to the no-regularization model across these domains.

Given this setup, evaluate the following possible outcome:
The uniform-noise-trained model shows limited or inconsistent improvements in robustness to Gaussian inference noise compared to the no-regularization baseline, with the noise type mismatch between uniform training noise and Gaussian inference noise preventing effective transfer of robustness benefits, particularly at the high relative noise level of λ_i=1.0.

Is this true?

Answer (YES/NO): YES